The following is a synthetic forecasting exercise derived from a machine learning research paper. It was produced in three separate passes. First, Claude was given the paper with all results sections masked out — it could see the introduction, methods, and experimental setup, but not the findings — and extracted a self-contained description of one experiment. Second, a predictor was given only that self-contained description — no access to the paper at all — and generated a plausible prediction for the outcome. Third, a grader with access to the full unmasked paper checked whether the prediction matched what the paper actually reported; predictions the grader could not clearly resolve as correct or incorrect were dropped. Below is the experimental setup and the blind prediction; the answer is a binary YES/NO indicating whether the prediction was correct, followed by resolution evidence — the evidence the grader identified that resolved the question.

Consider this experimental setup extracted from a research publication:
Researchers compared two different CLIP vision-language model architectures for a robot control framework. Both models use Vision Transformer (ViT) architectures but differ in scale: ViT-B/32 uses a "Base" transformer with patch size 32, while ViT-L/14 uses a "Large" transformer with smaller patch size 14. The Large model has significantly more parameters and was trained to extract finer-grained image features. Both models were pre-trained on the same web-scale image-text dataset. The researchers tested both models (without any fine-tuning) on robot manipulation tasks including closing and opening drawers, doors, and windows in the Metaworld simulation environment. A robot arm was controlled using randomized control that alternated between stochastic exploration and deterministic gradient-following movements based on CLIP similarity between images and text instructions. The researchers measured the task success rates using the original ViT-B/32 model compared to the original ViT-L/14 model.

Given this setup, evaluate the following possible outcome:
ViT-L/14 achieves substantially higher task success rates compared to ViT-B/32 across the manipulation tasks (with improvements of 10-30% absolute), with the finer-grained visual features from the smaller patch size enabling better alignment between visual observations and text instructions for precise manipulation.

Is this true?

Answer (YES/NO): NO